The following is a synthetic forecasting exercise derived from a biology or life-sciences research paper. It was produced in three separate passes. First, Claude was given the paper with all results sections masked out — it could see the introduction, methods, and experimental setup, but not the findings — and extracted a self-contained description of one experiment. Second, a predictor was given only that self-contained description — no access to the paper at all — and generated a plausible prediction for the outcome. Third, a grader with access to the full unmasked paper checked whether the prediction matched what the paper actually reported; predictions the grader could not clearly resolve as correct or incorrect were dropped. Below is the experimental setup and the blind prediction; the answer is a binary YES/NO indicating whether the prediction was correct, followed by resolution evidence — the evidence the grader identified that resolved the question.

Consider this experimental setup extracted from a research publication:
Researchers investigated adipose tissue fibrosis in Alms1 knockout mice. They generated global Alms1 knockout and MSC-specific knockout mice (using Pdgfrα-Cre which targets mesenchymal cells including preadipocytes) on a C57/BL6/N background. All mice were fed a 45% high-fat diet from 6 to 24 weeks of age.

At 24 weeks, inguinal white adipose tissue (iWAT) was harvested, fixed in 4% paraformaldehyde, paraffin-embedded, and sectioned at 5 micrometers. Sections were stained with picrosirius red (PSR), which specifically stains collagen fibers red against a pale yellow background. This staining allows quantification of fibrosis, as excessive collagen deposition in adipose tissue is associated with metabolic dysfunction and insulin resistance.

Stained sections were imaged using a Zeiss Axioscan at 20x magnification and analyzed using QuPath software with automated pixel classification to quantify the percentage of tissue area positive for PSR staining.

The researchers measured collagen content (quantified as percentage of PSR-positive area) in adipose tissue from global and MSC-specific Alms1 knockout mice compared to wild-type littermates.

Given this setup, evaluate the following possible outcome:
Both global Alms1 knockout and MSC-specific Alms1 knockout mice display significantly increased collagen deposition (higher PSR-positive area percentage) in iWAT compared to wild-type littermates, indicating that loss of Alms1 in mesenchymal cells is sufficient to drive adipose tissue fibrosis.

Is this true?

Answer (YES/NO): NO